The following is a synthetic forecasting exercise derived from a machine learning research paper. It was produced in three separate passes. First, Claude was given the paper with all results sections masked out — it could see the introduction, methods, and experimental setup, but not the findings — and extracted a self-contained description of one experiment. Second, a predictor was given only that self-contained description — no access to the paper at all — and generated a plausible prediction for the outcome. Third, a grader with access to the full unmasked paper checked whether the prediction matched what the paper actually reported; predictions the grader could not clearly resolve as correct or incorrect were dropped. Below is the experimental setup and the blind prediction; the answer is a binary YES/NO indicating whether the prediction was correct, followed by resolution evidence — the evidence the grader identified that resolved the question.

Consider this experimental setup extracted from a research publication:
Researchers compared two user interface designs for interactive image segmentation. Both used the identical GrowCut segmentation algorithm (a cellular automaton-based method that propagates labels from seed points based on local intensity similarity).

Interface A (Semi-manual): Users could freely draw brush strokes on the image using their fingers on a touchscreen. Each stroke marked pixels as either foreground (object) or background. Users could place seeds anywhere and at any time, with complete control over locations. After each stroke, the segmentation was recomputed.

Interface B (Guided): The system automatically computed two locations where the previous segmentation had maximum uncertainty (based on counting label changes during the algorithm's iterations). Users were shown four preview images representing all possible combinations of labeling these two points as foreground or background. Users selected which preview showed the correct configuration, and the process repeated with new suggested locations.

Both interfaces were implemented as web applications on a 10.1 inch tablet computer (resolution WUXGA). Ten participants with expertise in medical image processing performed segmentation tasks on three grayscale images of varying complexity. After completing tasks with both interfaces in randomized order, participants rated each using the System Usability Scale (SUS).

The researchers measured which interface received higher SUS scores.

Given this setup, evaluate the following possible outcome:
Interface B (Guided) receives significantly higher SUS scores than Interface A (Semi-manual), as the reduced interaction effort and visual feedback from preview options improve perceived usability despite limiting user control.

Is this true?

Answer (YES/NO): NO